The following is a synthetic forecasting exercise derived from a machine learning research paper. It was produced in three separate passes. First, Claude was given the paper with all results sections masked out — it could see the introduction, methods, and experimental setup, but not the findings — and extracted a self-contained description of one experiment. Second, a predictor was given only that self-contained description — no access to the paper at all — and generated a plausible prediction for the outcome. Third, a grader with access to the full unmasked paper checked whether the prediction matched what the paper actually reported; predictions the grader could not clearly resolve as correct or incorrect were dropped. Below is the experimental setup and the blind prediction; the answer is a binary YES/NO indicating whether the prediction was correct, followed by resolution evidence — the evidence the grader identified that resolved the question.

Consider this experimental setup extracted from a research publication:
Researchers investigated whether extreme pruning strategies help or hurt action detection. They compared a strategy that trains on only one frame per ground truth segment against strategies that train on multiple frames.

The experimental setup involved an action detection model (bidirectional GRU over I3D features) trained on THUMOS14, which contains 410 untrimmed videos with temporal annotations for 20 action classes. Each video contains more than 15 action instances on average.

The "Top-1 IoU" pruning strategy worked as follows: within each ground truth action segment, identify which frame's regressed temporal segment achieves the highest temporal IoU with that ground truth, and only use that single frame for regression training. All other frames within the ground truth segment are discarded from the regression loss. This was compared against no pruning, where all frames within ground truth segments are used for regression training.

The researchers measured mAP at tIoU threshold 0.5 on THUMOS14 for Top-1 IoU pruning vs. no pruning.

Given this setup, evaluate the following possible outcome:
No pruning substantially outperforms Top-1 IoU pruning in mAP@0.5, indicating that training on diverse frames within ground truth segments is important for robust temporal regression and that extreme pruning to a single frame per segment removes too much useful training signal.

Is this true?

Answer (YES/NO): YES